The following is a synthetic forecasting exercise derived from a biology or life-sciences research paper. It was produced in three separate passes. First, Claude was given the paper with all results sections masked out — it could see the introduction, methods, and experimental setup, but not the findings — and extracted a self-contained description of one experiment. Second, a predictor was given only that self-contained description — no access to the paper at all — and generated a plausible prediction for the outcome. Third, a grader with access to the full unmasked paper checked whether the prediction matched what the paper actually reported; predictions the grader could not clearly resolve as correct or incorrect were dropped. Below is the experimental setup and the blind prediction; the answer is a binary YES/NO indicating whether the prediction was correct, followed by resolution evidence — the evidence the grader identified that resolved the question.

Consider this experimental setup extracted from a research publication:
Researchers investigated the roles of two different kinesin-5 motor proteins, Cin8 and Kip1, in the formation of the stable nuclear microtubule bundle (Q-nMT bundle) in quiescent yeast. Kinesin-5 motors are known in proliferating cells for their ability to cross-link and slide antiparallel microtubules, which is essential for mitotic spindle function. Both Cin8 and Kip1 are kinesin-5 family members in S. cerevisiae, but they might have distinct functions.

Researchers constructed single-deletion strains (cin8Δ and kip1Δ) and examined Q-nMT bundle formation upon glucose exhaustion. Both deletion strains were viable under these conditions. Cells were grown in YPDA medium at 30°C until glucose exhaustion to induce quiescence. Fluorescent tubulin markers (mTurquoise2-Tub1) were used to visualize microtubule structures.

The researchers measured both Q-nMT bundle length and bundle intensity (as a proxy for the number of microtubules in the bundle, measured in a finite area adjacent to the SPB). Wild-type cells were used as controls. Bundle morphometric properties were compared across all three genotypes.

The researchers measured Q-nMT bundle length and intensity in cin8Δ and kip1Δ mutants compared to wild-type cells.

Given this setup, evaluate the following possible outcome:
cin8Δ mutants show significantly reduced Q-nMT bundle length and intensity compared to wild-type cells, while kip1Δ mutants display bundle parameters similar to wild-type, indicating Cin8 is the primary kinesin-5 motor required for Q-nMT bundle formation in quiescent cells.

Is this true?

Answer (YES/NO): NO